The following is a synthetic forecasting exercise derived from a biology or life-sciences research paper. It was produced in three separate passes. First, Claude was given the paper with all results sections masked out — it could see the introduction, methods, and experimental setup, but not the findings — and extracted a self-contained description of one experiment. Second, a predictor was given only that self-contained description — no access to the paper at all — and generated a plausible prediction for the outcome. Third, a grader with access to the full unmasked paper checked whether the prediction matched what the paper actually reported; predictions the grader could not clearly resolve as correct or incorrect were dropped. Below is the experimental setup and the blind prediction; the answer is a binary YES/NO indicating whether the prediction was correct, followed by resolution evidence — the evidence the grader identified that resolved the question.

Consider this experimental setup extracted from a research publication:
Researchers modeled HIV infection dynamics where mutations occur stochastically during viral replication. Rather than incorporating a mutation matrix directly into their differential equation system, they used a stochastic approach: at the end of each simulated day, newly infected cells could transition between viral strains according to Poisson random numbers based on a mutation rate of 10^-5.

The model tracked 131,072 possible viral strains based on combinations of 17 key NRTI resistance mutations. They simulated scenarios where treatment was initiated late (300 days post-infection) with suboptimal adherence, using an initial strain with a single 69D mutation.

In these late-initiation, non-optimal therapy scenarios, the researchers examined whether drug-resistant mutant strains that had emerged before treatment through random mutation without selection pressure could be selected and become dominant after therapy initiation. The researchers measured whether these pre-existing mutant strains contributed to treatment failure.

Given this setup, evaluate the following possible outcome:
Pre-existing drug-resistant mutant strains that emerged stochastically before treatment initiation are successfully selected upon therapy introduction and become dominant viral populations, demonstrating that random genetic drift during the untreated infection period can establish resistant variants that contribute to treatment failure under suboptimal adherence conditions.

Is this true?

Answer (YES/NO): YES